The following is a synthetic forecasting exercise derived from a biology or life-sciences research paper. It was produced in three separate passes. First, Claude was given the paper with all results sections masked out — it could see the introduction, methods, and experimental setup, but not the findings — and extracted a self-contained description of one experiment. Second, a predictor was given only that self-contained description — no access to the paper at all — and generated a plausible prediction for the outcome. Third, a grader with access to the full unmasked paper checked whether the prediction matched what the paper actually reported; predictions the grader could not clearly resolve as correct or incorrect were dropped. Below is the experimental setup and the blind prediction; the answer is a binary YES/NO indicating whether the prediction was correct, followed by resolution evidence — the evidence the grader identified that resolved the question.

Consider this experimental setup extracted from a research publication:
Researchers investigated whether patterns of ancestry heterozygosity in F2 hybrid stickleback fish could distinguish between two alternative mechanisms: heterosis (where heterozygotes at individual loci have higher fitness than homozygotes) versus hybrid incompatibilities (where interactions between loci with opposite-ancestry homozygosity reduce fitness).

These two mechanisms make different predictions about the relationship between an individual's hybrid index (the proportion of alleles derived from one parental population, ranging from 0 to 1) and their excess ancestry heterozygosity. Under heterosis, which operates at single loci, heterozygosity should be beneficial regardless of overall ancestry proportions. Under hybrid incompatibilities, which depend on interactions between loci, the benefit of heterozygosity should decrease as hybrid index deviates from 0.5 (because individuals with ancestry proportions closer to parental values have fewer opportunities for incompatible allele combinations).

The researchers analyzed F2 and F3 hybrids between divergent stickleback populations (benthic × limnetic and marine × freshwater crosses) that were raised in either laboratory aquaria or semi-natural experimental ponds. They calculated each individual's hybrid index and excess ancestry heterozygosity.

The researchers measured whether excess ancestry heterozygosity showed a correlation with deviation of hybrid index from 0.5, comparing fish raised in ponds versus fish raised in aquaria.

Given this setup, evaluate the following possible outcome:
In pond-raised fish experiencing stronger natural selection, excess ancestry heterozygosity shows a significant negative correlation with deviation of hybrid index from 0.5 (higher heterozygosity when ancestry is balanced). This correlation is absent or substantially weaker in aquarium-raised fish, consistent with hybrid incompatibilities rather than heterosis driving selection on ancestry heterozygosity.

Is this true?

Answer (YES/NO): YES